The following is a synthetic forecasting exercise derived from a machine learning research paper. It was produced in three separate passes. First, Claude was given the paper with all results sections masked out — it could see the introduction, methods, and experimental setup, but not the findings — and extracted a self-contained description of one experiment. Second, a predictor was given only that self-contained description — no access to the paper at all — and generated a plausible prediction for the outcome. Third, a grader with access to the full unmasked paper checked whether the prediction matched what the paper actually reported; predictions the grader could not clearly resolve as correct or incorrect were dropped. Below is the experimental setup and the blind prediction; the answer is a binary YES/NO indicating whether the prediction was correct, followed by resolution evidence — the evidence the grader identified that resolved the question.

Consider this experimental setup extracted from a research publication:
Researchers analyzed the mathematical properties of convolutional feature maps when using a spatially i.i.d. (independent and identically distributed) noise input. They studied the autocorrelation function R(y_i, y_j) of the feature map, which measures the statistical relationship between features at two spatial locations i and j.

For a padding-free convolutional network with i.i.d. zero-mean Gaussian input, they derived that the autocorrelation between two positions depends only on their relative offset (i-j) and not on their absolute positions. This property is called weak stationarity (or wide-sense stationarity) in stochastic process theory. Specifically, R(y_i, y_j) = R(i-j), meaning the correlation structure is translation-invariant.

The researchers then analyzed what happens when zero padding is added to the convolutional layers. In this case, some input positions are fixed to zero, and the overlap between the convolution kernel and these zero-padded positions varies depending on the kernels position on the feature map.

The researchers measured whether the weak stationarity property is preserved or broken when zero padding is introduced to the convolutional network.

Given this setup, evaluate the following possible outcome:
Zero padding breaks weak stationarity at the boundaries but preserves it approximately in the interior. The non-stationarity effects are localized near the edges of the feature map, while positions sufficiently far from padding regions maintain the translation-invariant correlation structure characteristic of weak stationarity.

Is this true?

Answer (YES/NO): YES